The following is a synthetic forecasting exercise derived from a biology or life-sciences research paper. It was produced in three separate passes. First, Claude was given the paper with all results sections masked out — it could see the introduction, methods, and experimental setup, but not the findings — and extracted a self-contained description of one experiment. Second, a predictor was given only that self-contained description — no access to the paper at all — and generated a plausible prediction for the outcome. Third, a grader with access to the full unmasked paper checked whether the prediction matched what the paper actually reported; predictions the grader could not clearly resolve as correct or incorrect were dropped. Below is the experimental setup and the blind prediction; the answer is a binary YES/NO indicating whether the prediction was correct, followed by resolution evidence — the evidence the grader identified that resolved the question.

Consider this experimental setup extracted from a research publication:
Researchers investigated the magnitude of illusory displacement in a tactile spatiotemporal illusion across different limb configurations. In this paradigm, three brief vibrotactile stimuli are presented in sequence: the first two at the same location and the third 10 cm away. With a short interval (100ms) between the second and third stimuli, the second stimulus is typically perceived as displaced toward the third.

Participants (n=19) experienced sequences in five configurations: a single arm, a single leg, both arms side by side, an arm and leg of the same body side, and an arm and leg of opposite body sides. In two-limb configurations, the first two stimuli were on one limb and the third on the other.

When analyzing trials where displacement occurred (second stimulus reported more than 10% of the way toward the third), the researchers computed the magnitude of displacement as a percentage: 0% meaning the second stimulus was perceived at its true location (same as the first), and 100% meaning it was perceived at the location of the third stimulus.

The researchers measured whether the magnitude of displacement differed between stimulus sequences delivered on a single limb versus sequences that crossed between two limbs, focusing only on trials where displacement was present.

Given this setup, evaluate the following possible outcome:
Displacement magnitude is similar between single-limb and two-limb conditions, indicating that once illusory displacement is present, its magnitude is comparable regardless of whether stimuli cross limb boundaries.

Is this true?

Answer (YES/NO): YES